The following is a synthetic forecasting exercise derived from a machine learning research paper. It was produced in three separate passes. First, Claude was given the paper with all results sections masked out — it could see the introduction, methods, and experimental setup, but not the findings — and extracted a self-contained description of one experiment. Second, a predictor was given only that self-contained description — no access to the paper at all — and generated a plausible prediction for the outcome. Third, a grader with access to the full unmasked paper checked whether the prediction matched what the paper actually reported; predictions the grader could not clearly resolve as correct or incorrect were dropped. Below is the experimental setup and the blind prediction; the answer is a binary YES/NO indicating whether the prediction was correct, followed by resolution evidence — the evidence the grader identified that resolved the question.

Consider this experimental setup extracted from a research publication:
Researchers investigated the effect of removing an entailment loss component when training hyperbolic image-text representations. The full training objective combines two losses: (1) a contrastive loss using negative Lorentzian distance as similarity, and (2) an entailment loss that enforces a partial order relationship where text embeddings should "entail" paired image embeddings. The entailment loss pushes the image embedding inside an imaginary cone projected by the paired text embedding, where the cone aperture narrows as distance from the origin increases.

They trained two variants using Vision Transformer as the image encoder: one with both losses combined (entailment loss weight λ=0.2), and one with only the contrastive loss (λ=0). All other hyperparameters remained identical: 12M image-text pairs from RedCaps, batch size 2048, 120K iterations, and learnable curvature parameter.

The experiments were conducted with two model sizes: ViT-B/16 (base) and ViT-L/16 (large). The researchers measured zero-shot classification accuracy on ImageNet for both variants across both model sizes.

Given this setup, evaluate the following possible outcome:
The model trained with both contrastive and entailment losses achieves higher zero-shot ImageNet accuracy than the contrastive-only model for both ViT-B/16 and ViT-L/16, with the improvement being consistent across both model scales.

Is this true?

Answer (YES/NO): NO